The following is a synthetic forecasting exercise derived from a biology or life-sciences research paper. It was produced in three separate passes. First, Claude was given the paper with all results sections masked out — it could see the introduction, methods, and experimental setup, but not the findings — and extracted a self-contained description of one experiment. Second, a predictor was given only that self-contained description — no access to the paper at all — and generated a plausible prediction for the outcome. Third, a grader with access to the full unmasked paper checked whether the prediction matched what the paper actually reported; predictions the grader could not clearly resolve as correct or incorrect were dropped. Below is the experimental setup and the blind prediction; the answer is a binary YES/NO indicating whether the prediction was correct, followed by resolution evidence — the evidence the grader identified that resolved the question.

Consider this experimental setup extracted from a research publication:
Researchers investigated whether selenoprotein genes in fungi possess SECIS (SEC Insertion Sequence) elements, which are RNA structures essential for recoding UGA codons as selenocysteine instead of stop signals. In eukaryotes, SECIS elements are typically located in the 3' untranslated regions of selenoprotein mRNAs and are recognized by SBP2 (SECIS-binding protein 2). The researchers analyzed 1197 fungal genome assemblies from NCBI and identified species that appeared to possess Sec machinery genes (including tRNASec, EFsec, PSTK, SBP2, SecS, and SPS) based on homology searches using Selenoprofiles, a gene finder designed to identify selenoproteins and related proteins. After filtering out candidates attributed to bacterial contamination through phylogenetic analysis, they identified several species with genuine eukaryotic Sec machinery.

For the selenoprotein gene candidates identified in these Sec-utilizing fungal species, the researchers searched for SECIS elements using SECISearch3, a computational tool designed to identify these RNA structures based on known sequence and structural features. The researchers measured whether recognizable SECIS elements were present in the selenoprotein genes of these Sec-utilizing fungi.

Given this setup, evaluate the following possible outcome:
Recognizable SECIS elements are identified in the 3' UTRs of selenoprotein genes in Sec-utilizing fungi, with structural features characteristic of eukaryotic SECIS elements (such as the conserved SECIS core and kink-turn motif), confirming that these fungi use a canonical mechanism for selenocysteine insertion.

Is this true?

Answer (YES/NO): NO